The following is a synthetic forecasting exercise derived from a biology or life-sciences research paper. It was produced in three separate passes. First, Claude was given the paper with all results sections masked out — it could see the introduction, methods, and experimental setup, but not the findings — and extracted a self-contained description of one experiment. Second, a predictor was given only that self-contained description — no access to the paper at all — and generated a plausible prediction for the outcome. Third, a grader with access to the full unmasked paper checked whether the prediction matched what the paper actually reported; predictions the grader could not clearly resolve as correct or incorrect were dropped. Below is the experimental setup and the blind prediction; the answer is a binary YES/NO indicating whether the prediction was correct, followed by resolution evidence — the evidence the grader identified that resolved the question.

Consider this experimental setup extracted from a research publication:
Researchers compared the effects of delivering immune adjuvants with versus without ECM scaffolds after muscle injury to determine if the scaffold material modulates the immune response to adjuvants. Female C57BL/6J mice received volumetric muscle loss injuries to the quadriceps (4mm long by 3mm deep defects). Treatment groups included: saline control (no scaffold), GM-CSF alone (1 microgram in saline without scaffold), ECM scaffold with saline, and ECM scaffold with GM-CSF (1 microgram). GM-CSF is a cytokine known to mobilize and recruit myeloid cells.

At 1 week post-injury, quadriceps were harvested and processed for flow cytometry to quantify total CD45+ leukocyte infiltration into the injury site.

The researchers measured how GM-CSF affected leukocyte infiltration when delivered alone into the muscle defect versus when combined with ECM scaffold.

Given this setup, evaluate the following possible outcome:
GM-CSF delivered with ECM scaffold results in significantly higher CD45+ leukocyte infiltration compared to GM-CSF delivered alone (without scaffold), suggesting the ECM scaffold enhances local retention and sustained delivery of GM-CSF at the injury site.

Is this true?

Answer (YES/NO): YES